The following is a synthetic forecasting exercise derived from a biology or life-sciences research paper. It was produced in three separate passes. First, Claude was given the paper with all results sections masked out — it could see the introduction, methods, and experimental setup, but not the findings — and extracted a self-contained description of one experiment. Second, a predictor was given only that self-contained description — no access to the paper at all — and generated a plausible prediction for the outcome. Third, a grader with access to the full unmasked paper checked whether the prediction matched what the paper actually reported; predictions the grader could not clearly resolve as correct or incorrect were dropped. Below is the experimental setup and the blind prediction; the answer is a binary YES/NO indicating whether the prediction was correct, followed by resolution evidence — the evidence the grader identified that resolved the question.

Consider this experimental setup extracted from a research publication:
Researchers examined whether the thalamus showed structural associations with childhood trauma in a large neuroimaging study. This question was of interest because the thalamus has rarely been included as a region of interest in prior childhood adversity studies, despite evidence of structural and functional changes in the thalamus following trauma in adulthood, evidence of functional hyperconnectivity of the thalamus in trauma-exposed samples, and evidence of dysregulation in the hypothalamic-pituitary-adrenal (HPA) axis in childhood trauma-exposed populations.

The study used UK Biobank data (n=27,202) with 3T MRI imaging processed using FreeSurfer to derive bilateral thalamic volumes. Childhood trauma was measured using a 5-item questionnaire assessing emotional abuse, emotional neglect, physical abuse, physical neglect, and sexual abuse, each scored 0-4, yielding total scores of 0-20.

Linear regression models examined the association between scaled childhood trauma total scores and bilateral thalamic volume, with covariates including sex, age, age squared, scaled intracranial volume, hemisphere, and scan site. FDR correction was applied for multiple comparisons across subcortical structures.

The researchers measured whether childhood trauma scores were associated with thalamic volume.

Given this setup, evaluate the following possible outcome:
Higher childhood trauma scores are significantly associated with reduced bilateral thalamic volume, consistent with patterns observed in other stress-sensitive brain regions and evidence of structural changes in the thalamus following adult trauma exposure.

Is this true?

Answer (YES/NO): NO